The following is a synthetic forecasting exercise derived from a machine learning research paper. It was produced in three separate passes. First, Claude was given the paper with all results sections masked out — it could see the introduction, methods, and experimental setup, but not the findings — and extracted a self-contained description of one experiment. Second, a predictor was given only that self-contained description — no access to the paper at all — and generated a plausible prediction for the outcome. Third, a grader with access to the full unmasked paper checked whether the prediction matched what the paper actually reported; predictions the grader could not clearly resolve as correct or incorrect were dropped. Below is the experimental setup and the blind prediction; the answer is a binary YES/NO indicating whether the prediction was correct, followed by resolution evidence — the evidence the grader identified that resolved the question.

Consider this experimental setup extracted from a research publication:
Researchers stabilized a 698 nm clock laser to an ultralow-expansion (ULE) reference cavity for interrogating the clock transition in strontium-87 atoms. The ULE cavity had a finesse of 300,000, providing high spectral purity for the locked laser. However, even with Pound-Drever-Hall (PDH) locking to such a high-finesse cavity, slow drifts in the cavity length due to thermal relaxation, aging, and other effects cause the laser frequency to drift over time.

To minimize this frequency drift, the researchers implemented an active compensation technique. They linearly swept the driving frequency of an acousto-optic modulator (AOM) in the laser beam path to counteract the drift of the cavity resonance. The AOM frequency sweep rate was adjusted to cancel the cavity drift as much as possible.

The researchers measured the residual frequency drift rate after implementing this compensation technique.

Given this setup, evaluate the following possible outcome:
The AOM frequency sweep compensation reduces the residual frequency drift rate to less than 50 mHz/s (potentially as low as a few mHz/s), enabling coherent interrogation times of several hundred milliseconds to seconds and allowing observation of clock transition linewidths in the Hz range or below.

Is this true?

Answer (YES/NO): YES